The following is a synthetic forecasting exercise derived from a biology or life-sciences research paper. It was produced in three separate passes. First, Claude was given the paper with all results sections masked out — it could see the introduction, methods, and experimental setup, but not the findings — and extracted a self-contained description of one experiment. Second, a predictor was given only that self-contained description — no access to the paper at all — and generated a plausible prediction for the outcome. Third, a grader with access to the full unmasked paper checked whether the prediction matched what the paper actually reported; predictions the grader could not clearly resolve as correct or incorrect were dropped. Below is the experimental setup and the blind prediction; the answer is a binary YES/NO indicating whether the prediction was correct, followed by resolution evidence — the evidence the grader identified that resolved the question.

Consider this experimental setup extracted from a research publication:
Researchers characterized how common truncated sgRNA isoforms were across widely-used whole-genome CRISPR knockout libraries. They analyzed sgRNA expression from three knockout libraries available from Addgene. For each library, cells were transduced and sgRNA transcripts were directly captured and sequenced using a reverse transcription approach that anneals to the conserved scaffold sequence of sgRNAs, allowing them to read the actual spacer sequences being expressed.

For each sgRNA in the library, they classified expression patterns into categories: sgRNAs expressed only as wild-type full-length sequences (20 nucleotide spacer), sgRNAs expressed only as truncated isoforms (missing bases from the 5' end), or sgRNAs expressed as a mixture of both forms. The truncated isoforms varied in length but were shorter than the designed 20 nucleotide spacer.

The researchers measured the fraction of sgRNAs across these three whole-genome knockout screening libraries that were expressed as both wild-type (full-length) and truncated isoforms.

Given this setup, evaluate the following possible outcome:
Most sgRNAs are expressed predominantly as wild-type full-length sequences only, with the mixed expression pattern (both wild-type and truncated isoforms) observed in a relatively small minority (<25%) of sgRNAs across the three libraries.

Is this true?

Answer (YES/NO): NO